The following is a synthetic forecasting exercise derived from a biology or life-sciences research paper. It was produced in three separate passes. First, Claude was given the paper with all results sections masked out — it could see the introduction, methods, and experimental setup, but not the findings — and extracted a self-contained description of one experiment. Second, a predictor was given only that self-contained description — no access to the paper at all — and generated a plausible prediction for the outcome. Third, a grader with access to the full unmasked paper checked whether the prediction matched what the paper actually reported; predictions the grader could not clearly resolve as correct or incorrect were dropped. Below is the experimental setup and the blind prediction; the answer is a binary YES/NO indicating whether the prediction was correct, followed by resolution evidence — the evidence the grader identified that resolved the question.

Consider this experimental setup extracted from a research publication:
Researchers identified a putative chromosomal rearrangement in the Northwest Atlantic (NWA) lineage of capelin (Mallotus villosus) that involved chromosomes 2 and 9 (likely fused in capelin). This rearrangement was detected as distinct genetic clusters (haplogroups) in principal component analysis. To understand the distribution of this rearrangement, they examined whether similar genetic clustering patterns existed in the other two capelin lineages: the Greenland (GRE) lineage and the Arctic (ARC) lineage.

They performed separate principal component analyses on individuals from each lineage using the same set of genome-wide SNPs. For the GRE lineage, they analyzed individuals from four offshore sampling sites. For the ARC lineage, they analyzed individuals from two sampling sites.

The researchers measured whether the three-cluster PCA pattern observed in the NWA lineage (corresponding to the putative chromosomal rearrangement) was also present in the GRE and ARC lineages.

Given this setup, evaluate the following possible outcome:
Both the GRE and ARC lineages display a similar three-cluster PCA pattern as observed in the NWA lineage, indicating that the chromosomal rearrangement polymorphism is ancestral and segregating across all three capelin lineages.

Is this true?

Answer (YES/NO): NO